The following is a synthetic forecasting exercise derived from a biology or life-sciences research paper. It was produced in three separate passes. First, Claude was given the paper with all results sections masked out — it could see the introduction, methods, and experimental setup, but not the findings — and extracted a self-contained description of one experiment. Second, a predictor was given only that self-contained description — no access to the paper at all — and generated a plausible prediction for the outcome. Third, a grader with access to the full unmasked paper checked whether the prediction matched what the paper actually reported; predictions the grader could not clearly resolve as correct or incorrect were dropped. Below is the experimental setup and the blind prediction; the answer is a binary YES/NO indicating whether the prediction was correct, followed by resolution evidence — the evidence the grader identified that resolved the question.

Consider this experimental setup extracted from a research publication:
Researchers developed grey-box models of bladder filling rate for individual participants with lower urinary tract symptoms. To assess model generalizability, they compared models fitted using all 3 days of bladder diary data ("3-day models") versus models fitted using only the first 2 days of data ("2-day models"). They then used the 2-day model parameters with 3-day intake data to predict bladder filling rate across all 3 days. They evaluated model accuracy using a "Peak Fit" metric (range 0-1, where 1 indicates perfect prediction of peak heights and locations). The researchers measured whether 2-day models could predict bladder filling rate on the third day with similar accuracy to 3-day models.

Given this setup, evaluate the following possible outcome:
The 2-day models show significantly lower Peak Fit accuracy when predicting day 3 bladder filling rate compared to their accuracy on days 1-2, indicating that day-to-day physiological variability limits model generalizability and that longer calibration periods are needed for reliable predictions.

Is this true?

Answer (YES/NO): NO